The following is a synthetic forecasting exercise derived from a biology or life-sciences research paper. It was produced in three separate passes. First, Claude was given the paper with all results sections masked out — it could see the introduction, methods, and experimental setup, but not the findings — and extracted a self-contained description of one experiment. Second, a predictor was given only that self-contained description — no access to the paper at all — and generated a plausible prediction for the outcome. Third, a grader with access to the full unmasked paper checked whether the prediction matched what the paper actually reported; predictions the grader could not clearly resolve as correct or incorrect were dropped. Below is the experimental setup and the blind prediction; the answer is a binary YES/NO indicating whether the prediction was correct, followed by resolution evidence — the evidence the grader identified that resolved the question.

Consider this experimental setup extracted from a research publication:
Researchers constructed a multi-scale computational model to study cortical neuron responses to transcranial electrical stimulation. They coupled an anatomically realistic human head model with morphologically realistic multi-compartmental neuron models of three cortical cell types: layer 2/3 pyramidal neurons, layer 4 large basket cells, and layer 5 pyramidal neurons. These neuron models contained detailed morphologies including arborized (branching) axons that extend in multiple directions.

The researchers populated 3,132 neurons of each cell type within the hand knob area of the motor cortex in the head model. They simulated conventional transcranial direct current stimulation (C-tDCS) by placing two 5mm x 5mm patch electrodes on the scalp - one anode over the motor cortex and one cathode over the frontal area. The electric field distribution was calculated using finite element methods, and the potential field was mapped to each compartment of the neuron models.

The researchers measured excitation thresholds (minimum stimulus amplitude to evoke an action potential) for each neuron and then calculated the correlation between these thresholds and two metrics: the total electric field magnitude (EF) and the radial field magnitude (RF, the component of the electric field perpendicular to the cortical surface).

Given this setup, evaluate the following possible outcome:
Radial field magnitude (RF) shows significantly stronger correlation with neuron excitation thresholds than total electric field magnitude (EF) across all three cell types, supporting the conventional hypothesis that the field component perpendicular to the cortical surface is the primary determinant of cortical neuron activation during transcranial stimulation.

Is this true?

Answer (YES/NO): NO